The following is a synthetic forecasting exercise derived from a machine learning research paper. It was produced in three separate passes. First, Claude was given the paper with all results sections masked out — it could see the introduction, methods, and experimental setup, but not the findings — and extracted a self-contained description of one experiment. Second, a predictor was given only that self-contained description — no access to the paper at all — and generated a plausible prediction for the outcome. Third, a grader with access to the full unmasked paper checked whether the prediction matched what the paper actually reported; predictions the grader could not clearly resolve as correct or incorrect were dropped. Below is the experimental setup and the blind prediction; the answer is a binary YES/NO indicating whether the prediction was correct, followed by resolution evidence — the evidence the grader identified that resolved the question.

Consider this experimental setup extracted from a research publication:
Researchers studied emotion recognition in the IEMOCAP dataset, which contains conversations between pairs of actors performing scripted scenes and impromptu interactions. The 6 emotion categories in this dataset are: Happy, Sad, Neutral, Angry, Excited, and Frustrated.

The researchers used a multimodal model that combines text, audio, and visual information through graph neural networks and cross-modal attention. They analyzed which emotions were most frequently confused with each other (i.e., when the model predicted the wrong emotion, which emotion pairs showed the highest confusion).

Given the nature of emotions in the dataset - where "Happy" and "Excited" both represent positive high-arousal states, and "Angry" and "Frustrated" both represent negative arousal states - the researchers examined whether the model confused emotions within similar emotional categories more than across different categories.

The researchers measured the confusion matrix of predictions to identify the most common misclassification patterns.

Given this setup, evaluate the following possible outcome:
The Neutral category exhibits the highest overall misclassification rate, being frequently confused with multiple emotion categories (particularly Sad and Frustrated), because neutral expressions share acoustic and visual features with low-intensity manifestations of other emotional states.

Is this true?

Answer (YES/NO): NO